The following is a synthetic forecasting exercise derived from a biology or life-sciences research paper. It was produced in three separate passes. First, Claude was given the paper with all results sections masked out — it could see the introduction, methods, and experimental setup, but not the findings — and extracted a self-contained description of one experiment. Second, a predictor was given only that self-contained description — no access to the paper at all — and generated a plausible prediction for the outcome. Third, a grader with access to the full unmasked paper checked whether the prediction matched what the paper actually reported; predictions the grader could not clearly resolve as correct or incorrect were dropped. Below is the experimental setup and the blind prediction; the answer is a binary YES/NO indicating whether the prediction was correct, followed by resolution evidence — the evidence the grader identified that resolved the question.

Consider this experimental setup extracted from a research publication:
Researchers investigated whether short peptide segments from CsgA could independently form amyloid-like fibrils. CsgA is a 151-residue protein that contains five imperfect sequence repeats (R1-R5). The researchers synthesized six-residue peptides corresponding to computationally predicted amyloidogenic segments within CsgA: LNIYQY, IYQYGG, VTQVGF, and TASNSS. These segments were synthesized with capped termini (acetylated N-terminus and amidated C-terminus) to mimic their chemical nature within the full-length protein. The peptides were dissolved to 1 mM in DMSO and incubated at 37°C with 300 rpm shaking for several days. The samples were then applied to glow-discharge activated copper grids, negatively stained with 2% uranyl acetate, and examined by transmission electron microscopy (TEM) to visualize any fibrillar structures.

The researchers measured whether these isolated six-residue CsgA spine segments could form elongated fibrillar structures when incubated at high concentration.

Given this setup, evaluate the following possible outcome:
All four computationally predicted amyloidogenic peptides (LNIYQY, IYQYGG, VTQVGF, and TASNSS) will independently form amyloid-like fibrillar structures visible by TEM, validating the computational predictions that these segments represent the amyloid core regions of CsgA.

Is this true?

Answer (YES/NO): NO